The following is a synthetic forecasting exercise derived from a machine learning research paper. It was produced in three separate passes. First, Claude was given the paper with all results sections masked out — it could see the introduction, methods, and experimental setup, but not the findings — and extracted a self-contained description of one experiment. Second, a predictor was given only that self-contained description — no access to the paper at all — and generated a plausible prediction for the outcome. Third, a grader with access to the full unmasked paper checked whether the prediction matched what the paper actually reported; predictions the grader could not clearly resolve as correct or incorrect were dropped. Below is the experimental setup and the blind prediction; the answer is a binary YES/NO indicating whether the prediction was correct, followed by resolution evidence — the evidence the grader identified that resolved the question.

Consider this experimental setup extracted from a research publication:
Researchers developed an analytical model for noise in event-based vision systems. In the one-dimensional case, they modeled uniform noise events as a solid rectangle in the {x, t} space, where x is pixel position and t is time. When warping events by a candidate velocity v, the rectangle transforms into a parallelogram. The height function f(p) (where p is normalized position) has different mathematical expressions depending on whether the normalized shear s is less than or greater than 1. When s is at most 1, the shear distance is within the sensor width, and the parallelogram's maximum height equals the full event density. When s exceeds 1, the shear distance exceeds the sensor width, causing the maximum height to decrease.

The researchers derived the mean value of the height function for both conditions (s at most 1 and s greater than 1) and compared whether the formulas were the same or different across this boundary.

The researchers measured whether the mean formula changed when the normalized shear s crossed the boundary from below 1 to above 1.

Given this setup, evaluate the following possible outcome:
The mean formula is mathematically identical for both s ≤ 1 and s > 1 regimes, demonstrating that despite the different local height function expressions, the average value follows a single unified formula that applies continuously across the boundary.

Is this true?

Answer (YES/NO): YES